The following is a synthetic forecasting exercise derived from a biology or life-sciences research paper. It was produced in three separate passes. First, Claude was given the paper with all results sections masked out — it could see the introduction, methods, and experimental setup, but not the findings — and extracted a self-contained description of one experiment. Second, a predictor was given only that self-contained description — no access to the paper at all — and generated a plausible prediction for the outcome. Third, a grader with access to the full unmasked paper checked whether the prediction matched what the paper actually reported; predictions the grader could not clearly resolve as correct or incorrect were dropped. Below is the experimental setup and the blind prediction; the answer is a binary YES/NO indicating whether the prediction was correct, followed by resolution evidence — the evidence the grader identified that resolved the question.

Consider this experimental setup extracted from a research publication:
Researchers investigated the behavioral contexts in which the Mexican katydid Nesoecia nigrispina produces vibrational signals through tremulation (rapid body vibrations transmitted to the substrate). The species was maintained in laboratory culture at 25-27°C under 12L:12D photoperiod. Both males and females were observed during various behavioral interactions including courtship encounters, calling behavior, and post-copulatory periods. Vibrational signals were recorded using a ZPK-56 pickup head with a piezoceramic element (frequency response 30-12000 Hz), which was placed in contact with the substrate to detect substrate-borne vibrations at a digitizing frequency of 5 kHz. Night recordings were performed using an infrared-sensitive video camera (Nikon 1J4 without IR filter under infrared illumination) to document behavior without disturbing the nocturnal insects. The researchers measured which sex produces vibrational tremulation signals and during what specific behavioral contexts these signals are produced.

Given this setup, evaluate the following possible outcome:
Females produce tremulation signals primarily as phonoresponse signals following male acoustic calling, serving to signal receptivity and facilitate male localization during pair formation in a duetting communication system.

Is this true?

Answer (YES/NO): NO